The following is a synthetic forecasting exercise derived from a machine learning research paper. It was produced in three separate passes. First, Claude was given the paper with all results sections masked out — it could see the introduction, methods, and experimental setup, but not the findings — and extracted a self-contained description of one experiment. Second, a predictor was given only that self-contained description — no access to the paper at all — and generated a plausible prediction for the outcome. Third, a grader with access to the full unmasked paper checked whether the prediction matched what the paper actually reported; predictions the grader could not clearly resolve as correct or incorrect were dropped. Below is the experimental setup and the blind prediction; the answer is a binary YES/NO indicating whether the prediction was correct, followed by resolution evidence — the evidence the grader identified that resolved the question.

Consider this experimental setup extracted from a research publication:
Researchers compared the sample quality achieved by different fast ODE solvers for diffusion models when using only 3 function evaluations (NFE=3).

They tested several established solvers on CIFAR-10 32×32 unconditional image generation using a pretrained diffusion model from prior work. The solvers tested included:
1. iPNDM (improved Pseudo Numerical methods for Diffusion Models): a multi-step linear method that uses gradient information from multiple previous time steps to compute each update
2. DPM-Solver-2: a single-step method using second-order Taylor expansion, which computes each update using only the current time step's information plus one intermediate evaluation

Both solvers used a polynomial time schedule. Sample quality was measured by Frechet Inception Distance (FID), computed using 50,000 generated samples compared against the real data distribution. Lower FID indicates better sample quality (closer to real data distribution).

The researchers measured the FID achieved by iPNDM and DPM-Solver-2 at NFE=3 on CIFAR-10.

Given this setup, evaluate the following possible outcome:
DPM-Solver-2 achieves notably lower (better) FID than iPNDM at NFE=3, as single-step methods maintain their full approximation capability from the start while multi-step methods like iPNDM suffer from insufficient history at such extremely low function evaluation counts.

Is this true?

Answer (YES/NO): NO